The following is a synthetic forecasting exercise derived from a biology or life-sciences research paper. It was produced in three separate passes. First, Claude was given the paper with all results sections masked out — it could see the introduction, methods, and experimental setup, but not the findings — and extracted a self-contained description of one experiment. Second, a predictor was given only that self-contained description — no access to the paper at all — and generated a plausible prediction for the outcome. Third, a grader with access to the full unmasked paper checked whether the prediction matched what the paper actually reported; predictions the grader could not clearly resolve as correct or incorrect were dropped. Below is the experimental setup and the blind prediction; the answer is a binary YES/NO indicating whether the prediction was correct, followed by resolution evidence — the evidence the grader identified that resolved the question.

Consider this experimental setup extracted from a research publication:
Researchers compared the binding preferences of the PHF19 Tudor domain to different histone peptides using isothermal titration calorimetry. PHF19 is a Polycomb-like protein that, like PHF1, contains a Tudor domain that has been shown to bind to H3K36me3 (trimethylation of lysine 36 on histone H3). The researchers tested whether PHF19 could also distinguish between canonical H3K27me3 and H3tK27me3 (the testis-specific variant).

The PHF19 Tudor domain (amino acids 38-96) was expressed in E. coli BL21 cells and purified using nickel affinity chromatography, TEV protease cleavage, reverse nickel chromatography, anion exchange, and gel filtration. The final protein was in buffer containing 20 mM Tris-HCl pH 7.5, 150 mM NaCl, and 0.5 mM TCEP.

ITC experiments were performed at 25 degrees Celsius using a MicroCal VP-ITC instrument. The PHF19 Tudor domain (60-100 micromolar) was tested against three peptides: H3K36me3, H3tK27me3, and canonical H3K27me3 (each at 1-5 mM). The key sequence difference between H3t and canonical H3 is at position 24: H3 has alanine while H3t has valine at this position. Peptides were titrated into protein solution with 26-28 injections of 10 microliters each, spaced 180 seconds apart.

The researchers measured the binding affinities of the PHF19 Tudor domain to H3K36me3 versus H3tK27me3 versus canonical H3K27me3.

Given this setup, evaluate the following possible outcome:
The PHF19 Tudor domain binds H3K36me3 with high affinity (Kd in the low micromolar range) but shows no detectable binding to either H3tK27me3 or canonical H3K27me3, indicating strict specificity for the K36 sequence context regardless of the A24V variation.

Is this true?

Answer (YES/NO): NO